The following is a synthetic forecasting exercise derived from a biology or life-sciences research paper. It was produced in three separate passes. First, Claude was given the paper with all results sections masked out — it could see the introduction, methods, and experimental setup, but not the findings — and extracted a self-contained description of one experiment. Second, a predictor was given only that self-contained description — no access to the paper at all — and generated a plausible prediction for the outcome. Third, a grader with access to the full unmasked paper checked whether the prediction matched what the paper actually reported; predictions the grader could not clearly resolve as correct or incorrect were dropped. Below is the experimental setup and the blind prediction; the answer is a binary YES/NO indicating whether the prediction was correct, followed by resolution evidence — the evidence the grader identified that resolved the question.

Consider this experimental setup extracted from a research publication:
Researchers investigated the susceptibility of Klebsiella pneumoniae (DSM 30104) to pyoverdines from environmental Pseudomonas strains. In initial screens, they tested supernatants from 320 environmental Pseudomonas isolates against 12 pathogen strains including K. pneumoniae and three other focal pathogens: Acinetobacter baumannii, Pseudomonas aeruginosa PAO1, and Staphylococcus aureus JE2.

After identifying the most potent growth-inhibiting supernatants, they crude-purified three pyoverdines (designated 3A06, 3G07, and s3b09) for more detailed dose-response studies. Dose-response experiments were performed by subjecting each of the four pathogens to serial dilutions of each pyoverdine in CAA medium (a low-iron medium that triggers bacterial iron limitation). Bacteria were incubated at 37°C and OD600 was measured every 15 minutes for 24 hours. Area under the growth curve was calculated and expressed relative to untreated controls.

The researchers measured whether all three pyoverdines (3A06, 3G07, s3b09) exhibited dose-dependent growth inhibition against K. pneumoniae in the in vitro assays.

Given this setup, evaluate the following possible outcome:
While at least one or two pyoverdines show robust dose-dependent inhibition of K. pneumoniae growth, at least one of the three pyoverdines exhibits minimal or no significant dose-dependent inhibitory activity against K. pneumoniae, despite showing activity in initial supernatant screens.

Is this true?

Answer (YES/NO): YES